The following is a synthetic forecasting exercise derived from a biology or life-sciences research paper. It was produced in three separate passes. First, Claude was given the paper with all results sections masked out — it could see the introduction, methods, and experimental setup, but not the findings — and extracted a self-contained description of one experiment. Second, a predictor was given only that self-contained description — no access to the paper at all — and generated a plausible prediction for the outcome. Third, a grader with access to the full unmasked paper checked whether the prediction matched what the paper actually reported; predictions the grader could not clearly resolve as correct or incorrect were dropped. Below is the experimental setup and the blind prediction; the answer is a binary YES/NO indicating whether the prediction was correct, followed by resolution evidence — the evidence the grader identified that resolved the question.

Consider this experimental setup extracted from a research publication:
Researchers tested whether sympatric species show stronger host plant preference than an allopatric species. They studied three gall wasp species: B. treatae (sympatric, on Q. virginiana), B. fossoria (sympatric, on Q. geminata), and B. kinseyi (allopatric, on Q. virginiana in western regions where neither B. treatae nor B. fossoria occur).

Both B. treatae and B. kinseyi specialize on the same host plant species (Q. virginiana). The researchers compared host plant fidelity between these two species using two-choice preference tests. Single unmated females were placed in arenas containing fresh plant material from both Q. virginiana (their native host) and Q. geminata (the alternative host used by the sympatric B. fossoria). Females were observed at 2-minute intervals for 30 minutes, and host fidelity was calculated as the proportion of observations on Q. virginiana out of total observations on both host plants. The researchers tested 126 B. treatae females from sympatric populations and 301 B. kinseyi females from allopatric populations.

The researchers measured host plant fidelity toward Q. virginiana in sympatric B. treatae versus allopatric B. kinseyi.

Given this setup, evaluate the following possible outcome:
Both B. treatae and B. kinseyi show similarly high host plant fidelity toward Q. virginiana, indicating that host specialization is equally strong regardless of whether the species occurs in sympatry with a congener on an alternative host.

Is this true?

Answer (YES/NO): NO